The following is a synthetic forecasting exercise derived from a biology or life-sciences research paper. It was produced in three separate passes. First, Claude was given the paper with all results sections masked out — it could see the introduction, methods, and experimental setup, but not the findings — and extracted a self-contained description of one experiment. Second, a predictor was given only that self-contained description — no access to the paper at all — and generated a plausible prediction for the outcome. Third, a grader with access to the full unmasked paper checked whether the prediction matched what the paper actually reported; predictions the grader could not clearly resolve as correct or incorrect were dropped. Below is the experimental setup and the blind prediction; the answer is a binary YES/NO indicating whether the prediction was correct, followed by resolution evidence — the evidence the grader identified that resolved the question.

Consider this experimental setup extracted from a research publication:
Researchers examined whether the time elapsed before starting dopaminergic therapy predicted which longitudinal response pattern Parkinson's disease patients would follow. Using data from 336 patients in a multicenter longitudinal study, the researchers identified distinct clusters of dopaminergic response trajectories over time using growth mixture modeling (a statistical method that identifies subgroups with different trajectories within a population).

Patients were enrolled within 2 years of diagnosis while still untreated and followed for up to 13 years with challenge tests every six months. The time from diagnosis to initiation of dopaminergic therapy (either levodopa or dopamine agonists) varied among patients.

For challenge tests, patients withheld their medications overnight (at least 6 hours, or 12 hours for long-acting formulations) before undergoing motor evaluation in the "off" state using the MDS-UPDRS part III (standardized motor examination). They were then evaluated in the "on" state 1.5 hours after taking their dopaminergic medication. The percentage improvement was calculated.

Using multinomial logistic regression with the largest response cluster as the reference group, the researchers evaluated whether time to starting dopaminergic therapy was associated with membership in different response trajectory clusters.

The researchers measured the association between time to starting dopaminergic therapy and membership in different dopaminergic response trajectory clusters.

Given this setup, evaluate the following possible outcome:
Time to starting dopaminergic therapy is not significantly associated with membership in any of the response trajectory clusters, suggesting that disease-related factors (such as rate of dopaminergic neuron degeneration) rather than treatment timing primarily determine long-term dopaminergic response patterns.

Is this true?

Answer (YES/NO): NO